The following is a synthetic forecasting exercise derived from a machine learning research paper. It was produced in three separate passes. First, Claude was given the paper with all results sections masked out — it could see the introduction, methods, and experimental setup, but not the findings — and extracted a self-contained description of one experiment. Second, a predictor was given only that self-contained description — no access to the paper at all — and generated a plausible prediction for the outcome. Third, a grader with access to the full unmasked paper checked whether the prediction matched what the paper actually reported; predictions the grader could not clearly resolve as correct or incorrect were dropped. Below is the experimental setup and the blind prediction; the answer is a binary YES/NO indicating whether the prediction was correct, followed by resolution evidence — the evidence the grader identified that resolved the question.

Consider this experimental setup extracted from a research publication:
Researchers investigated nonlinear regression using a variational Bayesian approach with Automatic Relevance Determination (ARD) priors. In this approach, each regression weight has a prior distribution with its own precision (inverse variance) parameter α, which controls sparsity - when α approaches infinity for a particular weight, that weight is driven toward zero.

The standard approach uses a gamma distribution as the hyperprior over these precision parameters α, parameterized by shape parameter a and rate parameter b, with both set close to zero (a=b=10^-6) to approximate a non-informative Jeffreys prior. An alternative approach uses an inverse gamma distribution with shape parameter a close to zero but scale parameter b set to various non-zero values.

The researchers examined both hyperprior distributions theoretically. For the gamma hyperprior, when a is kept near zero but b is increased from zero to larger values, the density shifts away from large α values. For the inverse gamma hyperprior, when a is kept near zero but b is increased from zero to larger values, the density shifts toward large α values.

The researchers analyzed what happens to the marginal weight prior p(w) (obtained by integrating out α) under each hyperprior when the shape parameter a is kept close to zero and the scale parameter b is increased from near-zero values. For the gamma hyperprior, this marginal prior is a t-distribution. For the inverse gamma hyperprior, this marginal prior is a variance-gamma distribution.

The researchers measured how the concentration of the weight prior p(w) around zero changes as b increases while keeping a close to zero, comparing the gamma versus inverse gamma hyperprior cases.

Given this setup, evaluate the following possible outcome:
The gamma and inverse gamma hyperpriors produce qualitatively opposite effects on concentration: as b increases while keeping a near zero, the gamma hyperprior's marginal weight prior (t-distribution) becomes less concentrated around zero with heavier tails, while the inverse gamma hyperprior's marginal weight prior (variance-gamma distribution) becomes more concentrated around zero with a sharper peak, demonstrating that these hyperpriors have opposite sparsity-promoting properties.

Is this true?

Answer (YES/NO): YES